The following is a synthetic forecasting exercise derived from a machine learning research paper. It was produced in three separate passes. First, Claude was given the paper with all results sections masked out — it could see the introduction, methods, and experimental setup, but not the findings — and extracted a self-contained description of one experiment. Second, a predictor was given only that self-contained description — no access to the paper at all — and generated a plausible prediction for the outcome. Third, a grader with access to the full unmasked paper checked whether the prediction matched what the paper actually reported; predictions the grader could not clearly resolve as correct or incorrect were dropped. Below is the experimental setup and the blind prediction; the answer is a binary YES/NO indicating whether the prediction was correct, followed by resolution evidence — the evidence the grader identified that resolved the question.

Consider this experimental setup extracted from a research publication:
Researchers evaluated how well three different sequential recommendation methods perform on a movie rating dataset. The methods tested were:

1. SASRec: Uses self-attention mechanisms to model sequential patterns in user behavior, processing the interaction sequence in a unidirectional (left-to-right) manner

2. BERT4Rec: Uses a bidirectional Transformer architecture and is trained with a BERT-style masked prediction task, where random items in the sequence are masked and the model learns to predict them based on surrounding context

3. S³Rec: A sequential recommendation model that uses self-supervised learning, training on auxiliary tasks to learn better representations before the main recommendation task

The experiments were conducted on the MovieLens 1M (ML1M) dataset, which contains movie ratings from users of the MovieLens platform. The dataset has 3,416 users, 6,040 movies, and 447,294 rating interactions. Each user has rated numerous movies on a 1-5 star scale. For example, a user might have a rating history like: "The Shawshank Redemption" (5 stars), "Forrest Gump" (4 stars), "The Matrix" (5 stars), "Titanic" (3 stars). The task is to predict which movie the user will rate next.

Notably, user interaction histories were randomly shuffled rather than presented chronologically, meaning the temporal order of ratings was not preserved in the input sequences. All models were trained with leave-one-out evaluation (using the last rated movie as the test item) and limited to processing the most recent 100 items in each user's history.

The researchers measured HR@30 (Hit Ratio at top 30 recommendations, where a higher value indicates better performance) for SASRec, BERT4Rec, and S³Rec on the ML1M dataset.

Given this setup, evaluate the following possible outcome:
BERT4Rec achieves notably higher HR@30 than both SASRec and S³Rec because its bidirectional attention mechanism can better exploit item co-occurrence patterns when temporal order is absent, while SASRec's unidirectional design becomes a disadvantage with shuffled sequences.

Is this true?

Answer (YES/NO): NO